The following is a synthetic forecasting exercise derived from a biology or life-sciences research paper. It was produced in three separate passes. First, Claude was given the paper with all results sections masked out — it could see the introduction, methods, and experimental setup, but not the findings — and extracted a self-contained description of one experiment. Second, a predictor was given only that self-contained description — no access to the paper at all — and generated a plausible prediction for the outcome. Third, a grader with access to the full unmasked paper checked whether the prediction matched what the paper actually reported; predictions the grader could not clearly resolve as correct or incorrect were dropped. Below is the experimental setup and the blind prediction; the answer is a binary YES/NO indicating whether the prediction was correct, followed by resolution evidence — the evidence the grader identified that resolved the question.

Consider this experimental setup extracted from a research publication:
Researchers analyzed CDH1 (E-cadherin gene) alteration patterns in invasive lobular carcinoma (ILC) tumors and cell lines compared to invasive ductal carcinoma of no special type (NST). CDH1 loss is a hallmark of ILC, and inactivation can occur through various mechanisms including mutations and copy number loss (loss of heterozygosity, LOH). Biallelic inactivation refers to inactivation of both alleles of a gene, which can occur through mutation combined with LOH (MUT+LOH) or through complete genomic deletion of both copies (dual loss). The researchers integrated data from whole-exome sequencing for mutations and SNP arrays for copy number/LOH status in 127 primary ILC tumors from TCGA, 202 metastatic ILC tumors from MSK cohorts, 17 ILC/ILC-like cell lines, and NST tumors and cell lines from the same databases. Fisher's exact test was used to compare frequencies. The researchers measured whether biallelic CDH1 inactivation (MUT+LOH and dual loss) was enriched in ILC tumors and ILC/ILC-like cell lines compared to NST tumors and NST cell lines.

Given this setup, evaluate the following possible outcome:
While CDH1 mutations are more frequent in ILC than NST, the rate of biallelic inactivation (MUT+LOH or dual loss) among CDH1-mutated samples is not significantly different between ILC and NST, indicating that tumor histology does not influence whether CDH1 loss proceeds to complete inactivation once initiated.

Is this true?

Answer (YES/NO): NO